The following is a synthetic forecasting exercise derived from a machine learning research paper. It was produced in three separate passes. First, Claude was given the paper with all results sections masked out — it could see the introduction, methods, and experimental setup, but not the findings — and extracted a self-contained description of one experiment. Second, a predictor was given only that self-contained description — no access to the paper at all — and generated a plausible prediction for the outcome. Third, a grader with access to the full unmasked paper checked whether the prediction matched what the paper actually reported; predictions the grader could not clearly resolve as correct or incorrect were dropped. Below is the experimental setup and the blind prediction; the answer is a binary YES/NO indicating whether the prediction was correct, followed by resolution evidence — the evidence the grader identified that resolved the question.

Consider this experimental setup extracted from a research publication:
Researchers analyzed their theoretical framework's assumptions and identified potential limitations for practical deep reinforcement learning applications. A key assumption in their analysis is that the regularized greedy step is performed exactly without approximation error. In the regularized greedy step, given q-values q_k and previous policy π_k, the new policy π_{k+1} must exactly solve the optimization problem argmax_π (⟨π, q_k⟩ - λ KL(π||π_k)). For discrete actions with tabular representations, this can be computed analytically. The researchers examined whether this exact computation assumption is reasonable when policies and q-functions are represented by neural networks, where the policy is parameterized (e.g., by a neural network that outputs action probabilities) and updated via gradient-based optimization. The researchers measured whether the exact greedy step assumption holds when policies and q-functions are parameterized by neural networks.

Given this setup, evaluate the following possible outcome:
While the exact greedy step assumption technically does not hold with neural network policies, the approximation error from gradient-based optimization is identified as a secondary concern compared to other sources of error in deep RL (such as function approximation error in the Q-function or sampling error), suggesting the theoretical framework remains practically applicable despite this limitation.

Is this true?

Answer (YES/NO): NO